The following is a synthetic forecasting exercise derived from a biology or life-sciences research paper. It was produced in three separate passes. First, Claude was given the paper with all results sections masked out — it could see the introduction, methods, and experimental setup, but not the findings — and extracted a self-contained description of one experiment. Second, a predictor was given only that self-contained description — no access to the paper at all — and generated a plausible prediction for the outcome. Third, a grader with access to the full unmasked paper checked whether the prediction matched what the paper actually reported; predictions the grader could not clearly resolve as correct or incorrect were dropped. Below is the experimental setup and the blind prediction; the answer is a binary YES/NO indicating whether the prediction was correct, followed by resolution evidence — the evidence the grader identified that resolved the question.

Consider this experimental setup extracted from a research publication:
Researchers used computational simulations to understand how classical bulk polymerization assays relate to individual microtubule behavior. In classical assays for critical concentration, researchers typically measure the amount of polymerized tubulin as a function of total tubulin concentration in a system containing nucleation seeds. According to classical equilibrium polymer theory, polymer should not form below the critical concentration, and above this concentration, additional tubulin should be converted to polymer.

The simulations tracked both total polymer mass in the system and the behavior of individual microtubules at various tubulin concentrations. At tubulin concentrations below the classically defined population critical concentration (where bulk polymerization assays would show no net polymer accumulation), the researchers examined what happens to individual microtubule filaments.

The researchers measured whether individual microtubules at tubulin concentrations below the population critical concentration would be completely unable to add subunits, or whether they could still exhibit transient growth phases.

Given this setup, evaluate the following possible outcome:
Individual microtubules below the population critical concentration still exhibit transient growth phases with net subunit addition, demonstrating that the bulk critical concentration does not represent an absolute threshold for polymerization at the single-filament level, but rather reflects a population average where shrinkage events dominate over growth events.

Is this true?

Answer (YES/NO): YES